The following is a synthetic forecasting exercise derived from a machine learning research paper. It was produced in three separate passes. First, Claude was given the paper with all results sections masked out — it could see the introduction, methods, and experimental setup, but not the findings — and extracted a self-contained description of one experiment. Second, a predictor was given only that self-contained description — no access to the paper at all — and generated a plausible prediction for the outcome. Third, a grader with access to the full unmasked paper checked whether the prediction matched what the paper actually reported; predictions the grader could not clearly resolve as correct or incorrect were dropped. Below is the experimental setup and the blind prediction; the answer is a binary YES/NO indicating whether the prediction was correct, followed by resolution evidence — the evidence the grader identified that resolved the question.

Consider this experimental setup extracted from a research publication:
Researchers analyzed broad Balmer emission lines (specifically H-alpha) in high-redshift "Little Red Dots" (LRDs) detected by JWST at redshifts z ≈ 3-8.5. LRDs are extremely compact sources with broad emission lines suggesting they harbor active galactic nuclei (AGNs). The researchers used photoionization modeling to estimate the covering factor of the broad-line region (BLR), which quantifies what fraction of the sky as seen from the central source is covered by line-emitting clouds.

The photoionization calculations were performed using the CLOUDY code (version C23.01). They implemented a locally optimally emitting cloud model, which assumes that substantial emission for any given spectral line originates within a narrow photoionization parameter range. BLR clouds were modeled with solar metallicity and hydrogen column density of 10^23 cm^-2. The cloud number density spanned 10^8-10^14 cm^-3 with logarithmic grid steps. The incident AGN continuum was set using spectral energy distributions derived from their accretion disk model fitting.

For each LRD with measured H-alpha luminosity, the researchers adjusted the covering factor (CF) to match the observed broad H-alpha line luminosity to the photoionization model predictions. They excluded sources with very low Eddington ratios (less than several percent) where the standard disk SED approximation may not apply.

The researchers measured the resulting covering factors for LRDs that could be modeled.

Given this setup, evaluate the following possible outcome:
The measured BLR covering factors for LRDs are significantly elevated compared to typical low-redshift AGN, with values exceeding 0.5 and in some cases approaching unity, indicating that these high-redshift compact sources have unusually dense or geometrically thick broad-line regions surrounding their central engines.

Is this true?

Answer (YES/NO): NO